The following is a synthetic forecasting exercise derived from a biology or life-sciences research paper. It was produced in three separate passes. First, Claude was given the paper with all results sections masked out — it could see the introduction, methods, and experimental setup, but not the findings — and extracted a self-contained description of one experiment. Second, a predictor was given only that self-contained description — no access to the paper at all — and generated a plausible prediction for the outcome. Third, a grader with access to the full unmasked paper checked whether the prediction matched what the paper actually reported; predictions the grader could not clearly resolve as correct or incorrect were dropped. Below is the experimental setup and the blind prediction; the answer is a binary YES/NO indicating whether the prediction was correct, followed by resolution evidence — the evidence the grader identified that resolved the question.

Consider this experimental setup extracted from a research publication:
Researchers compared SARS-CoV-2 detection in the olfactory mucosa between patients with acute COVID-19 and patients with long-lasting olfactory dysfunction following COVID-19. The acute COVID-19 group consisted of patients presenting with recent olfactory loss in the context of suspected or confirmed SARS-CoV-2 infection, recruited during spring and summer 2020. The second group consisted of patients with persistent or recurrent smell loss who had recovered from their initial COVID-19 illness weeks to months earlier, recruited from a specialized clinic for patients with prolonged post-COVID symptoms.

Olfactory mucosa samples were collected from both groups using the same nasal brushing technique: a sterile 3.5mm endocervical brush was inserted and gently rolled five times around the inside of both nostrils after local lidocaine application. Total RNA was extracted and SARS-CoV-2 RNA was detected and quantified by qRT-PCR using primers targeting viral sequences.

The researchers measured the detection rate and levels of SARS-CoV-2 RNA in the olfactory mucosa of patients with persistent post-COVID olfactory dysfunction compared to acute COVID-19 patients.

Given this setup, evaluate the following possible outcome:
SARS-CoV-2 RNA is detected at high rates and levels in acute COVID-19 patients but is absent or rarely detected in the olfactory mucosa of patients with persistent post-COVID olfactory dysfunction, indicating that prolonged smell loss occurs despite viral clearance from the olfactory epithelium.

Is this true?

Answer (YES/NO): NO